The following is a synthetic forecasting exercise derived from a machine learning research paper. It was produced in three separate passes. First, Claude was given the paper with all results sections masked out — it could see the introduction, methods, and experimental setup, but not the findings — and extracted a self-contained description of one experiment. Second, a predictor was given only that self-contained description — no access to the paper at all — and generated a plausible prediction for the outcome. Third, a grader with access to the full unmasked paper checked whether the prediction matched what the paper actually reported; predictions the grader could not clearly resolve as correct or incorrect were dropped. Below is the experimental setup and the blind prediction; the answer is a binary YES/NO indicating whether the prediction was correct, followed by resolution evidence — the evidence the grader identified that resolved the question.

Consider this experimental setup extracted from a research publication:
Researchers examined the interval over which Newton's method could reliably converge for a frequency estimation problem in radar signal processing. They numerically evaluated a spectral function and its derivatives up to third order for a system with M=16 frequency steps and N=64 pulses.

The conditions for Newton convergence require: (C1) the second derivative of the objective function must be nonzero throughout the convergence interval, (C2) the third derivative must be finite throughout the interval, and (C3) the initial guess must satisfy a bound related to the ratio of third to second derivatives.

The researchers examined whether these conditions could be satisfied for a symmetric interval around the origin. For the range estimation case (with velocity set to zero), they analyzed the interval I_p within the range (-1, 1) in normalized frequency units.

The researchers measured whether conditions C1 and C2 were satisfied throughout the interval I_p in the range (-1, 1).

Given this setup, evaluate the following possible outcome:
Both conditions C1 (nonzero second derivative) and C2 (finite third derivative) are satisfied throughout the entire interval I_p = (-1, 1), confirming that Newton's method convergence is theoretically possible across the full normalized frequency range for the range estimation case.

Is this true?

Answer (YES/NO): YES